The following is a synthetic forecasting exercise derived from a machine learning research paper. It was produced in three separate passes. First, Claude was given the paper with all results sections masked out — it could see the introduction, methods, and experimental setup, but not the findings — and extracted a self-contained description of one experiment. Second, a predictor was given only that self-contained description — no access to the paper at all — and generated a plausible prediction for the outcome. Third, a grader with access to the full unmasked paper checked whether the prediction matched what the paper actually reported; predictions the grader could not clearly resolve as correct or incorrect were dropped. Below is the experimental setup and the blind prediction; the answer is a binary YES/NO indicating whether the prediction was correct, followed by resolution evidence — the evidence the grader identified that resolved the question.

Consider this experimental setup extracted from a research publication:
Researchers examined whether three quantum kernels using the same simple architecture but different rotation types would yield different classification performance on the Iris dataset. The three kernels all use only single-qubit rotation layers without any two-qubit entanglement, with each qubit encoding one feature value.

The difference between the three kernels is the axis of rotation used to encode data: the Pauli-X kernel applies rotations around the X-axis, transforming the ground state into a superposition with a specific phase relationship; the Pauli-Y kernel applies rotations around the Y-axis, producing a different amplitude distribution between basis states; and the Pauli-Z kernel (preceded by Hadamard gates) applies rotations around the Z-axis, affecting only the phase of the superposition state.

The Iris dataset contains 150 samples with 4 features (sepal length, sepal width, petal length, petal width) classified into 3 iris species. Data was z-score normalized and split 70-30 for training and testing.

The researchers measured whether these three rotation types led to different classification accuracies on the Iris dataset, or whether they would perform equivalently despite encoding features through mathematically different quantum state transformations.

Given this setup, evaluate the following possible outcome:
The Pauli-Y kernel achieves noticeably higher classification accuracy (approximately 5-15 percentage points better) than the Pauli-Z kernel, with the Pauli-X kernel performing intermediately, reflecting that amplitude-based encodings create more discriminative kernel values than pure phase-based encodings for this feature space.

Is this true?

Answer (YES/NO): NO